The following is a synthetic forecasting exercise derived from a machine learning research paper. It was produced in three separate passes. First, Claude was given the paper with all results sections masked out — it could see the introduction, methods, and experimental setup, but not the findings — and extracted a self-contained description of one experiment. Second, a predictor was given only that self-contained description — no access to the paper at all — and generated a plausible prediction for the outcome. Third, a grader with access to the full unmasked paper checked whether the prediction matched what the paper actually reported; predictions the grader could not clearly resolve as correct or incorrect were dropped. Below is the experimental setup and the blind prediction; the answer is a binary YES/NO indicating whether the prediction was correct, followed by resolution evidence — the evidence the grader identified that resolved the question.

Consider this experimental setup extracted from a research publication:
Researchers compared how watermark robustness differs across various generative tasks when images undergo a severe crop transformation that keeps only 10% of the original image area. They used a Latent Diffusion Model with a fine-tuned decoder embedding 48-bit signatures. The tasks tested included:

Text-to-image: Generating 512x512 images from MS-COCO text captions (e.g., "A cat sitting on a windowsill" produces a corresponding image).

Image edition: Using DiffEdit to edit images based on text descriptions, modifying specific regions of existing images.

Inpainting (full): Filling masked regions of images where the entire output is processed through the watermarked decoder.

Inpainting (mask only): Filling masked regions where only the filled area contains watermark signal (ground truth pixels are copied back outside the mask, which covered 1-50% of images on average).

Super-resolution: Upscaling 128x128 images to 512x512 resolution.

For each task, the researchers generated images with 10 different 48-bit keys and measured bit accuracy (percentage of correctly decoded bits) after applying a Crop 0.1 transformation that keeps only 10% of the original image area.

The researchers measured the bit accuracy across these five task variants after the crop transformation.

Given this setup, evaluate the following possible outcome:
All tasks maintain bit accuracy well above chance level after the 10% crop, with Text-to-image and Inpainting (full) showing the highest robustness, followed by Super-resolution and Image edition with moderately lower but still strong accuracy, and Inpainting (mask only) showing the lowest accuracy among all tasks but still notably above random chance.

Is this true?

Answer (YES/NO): NO